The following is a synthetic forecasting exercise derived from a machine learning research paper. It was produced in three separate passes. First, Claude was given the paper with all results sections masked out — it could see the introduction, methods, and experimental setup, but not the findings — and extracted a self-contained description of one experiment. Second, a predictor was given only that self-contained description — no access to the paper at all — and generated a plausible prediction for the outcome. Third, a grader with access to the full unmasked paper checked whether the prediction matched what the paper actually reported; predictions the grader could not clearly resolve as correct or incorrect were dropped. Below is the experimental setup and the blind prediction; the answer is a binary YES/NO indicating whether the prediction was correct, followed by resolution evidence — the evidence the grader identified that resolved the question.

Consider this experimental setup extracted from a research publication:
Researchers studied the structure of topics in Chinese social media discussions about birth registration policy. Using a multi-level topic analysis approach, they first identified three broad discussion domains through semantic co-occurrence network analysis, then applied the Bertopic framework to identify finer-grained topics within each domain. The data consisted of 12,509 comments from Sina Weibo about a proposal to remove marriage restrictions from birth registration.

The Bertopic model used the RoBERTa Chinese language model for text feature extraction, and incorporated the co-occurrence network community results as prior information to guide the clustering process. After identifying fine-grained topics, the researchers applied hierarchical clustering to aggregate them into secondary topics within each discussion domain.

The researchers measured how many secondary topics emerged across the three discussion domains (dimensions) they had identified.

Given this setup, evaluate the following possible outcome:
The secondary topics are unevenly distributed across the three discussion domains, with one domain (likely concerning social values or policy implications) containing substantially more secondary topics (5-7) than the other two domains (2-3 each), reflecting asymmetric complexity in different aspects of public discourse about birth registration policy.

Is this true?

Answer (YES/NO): NO